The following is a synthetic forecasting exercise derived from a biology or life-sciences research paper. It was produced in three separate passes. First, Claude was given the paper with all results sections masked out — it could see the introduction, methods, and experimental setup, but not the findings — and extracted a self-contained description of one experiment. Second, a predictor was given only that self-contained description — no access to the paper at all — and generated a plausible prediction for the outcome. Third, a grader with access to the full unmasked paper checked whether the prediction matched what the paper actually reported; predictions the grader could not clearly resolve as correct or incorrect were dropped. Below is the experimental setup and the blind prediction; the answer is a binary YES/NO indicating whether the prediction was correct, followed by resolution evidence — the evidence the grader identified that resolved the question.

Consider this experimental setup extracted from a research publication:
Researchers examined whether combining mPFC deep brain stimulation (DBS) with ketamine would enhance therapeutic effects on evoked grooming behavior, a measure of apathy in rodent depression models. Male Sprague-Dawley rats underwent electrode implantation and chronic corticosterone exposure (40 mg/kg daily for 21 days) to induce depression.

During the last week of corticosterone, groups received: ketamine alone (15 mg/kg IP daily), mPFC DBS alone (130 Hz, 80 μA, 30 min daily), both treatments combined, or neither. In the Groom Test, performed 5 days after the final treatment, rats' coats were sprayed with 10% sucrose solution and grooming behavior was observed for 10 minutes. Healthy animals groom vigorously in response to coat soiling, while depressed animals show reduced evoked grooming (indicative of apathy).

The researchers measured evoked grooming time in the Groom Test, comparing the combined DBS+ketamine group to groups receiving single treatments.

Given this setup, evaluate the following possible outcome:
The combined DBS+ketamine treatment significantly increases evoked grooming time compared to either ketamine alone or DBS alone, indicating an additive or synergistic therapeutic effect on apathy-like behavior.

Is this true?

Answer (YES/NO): NO